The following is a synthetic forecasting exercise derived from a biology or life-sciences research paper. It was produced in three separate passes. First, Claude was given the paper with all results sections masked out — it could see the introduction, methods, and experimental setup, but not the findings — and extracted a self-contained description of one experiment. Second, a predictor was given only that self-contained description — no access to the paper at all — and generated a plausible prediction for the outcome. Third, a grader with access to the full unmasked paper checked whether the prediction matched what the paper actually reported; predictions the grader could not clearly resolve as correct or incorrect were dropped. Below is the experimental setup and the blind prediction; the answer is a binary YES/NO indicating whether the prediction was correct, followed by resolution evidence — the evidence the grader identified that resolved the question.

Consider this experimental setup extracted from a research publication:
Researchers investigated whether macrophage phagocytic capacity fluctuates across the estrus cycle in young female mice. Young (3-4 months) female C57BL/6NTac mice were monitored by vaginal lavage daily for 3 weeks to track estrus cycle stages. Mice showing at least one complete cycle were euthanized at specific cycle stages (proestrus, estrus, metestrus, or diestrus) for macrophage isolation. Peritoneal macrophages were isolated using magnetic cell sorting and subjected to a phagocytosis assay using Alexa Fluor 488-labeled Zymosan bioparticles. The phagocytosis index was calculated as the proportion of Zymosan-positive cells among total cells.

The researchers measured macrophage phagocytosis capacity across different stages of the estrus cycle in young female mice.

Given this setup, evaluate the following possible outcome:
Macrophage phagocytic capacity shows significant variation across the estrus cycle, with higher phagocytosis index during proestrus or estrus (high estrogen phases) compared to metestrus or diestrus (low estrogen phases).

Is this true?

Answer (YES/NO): YES